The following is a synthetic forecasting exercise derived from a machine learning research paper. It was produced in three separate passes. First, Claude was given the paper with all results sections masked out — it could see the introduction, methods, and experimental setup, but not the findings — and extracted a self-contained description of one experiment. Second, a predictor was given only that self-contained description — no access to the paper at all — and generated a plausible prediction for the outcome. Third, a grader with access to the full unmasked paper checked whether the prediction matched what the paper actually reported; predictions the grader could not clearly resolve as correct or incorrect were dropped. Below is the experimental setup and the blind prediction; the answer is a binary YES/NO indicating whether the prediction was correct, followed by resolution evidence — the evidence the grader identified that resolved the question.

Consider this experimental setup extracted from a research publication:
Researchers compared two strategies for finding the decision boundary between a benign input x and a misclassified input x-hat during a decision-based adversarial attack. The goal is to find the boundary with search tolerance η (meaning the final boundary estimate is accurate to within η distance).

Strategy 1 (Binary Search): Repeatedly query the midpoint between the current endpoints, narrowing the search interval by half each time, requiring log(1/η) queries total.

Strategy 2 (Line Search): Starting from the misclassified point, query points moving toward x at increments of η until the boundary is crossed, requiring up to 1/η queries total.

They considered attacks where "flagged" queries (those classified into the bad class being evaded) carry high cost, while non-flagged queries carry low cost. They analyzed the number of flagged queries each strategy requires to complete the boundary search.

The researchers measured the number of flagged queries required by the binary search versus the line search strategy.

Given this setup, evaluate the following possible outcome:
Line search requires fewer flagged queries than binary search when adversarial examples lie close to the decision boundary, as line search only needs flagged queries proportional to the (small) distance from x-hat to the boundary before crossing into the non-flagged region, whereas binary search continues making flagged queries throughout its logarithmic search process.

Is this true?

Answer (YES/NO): NO